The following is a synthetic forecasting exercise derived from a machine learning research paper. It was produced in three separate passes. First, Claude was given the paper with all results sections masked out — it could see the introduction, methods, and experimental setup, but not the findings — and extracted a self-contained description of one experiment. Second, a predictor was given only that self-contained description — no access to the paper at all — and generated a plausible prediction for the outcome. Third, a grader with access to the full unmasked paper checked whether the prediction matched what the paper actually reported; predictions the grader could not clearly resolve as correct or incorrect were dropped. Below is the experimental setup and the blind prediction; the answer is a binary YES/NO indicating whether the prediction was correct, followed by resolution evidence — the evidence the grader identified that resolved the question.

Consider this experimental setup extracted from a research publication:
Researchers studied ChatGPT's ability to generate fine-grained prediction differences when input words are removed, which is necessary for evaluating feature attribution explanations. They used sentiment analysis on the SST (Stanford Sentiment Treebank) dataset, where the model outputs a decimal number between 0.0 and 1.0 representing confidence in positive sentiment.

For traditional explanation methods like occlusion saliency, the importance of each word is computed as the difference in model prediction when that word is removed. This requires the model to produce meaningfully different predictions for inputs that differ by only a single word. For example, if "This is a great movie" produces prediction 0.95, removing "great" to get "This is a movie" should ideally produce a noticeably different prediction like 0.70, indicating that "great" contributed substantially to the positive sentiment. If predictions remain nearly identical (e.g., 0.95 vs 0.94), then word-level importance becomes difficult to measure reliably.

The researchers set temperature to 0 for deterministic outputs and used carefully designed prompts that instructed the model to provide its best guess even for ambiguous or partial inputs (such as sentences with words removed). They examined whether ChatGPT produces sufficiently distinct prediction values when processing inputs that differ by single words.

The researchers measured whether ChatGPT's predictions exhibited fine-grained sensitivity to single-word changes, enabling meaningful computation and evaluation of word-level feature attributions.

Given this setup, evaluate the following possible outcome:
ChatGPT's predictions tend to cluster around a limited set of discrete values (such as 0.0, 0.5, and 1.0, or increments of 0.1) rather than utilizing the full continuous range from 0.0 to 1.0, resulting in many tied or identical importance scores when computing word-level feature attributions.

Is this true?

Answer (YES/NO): YES